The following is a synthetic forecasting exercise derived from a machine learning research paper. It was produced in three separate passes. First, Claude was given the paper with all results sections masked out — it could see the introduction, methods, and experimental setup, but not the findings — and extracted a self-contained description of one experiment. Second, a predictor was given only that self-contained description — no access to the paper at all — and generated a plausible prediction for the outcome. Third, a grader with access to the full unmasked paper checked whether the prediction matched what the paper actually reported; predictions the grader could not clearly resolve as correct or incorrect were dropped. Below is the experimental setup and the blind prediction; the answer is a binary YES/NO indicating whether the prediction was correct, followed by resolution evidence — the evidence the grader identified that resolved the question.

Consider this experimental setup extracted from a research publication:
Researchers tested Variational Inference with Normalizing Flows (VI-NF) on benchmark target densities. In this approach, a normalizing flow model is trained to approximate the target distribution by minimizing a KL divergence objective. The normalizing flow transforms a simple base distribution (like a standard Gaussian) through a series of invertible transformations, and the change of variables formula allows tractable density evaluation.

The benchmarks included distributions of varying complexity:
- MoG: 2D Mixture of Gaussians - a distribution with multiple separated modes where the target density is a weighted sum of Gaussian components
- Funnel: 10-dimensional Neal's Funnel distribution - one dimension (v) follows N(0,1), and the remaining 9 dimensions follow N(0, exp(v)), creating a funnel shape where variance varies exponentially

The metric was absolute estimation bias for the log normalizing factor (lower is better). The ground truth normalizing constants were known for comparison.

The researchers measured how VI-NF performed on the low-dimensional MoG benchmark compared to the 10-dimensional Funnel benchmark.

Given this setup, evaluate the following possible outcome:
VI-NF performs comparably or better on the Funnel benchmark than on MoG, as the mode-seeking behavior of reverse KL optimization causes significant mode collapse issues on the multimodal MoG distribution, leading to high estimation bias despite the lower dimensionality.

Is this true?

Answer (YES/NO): YES